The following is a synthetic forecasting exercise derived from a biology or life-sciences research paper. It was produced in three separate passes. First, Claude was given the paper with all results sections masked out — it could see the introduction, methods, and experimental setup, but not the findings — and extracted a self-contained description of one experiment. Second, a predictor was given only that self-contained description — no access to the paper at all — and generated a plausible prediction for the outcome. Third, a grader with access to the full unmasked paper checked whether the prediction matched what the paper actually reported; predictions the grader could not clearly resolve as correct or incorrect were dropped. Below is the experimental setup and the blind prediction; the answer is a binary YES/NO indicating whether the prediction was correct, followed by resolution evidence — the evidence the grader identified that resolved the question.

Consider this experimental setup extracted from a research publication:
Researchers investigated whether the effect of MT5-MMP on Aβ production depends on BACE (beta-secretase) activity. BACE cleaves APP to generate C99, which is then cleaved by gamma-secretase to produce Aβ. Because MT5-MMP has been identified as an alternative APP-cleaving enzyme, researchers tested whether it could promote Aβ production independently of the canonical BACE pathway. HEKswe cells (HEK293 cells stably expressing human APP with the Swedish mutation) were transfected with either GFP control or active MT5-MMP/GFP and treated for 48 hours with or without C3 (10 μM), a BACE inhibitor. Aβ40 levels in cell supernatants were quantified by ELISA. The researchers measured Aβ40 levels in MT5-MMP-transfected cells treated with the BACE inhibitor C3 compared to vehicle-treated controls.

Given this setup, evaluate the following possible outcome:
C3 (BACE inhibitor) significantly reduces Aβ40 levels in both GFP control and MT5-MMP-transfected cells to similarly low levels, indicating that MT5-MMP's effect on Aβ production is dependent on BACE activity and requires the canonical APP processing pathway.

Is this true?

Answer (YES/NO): YES